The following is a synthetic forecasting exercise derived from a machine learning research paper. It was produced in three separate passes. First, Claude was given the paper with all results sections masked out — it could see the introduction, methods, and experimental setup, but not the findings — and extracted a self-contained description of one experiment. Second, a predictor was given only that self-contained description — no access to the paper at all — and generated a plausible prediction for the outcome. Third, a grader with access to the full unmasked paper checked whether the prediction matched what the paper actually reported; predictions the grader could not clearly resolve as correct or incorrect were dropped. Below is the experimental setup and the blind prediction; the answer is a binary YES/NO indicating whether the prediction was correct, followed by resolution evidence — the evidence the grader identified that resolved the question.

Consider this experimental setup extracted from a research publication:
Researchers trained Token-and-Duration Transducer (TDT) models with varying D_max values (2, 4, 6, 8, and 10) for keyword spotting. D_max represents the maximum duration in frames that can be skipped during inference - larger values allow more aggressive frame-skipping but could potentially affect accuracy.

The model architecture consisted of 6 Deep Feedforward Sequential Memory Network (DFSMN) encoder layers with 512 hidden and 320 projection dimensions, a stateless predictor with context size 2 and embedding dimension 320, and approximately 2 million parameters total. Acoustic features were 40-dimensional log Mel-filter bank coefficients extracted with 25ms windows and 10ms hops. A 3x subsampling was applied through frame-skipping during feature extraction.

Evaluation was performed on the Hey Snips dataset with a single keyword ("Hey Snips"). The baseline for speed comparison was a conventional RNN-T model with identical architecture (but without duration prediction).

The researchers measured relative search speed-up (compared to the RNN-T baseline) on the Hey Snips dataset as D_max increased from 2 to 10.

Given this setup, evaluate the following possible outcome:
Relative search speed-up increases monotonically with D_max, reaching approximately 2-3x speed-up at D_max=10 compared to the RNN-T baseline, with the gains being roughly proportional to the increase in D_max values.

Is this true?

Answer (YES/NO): NO